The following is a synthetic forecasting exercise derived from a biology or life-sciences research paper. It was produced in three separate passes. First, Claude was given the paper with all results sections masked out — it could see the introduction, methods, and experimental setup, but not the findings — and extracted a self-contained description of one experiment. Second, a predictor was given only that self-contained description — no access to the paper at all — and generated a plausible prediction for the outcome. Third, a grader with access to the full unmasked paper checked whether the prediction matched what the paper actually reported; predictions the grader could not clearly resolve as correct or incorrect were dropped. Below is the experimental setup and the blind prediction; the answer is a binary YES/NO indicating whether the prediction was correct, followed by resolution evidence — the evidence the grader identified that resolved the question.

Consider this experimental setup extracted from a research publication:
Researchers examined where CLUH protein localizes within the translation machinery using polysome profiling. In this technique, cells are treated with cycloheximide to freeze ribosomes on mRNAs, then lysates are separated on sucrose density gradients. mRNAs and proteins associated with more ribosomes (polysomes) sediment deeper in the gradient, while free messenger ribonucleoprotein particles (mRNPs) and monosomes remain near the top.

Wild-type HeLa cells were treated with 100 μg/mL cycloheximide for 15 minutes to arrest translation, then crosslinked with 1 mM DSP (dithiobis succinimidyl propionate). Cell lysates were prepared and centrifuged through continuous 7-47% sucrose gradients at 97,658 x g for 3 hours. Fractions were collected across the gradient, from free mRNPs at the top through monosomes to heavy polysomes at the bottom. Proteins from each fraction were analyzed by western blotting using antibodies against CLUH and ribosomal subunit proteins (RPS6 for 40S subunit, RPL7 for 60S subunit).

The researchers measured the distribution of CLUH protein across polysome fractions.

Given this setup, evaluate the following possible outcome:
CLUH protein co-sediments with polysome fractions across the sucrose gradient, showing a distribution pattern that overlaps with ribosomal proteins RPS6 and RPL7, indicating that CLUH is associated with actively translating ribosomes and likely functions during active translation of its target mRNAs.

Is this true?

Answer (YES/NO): NO